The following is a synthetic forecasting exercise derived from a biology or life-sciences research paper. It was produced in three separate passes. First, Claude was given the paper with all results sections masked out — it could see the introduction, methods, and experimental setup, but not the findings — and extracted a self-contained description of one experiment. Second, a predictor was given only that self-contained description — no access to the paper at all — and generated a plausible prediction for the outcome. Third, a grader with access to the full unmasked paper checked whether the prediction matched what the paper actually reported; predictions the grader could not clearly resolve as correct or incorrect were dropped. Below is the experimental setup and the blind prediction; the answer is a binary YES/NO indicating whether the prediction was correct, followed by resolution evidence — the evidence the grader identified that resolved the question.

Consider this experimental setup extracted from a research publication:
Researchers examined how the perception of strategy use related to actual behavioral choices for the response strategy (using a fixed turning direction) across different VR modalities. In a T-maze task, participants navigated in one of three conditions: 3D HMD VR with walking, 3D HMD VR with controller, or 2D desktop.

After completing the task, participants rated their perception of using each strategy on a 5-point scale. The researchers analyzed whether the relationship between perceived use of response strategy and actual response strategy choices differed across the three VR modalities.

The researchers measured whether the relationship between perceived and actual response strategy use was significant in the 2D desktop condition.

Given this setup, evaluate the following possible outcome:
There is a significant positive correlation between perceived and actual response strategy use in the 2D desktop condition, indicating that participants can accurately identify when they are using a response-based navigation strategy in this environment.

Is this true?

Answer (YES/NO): YES